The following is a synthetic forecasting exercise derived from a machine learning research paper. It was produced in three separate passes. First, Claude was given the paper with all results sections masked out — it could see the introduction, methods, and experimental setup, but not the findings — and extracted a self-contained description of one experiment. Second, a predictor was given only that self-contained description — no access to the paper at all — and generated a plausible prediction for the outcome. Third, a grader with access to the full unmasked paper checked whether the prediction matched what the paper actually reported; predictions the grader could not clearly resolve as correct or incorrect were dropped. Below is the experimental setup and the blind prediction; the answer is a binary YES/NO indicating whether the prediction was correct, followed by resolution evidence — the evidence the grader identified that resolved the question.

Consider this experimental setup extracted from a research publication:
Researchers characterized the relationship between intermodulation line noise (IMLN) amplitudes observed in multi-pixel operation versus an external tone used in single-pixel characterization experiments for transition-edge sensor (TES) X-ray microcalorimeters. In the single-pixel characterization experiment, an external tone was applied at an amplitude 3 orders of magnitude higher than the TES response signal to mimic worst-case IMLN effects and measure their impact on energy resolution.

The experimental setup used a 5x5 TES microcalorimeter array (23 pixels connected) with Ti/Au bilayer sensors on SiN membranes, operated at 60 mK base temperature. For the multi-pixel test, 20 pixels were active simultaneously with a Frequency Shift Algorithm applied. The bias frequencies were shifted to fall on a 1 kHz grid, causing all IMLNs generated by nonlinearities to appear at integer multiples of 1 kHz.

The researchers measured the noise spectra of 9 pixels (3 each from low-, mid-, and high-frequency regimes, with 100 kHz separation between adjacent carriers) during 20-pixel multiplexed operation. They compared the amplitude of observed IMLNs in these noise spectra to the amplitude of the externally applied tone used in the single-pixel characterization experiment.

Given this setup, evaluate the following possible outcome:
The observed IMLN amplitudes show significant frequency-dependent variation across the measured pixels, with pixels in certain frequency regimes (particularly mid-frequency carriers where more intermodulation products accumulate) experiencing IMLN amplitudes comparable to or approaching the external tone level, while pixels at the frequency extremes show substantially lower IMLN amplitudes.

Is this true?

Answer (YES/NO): NO